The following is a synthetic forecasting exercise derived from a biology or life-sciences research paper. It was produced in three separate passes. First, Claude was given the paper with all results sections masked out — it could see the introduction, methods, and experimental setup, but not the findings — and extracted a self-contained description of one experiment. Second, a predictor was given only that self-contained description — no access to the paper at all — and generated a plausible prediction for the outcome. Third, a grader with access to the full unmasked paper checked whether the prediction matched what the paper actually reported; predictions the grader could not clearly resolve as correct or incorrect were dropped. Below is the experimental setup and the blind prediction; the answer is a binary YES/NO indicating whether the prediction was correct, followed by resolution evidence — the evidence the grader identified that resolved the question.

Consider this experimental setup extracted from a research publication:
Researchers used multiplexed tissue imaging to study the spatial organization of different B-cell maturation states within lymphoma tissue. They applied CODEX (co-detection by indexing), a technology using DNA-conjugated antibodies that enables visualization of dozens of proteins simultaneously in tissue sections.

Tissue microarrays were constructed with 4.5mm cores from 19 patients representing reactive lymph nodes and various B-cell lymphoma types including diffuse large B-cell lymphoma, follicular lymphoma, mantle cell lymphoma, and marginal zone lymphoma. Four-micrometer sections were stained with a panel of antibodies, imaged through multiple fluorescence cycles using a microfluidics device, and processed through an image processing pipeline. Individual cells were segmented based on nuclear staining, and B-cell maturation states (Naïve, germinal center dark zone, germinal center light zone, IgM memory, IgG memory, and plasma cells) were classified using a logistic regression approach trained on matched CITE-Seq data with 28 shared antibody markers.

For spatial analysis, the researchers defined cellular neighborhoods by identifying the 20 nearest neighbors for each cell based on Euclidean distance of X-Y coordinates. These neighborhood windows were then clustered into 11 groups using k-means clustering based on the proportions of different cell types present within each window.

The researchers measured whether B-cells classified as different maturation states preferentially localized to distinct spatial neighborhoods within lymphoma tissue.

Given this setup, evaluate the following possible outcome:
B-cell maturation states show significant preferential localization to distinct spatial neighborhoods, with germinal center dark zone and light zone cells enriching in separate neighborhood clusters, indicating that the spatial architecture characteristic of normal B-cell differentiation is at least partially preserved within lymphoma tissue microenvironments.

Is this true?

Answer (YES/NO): YES